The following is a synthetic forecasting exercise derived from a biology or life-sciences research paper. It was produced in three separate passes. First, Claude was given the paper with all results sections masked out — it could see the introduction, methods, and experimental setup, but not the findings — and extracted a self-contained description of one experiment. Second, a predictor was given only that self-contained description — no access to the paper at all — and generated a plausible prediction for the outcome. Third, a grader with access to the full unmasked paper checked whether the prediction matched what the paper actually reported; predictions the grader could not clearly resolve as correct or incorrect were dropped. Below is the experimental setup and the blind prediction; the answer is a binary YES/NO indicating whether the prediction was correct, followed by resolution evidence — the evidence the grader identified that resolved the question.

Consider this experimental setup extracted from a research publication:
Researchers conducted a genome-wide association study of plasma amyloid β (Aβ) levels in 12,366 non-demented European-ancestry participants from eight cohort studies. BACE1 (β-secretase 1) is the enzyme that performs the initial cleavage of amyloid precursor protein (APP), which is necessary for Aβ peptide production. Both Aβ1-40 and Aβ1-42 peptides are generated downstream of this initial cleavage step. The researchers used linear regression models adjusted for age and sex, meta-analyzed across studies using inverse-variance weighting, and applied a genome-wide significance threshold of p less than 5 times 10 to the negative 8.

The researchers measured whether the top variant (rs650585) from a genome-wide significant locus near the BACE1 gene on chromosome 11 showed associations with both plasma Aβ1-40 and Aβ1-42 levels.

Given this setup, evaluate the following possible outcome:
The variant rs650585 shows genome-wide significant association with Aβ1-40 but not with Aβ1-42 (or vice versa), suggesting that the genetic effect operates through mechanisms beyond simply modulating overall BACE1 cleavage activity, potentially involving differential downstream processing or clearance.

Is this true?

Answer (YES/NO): NO